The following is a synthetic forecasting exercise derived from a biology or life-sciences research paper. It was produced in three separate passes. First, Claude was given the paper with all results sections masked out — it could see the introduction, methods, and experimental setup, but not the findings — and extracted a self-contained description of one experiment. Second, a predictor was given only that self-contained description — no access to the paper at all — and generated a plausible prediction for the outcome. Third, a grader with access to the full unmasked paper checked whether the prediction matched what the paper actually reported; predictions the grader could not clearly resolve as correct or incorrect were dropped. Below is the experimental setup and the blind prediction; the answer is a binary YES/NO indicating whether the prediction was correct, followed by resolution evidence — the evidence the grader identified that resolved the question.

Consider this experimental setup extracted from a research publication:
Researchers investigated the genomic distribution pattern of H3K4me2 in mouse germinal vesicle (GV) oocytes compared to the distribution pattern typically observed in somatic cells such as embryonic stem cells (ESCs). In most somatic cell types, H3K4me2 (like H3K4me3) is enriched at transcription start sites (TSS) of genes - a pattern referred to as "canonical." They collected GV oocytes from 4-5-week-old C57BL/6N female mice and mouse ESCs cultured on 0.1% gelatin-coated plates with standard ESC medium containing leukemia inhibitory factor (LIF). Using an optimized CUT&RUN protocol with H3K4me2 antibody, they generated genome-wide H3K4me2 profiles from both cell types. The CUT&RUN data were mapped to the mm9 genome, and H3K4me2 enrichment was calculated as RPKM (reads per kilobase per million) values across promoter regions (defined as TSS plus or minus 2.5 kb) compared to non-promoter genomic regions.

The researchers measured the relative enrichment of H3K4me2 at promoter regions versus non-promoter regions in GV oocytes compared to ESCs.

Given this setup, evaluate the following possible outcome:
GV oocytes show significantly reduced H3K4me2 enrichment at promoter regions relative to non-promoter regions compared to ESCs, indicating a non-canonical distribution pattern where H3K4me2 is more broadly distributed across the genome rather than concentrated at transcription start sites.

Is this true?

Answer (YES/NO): YES